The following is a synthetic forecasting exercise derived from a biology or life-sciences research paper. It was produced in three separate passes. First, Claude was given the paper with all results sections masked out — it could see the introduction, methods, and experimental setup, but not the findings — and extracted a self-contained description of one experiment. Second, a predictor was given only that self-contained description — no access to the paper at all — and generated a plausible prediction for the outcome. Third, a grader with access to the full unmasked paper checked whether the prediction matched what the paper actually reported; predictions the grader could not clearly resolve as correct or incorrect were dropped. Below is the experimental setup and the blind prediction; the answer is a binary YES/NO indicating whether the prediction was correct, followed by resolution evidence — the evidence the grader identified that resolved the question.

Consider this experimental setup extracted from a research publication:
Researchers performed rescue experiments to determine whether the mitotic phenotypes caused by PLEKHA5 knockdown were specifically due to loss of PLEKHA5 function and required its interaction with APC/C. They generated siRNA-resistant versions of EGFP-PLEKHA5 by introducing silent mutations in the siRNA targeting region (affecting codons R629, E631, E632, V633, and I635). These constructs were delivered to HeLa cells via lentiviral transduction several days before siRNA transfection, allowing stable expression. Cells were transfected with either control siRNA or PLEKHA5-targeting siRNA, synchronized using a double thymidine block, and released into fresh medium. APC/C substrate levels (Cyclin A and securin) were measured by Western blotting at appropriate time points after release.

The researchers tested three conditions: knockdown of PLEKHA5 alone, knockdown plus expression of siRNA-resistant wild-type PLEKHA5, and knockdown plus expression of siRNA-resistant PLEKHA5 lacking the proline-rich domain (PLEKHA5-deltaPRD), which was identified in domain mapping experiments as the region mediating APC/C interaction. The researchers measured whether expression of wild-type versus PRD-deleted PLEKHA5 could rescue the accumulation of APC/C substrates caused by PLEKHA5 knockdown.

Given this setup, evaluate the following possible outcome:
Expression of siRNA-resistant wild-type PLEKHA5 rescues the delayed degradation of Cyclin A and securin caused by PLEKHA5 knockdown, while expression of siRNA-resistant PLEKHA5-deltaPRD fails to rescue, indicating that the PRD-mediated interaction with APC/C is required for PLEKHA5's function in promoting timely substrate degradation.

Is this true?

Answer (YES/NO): YES